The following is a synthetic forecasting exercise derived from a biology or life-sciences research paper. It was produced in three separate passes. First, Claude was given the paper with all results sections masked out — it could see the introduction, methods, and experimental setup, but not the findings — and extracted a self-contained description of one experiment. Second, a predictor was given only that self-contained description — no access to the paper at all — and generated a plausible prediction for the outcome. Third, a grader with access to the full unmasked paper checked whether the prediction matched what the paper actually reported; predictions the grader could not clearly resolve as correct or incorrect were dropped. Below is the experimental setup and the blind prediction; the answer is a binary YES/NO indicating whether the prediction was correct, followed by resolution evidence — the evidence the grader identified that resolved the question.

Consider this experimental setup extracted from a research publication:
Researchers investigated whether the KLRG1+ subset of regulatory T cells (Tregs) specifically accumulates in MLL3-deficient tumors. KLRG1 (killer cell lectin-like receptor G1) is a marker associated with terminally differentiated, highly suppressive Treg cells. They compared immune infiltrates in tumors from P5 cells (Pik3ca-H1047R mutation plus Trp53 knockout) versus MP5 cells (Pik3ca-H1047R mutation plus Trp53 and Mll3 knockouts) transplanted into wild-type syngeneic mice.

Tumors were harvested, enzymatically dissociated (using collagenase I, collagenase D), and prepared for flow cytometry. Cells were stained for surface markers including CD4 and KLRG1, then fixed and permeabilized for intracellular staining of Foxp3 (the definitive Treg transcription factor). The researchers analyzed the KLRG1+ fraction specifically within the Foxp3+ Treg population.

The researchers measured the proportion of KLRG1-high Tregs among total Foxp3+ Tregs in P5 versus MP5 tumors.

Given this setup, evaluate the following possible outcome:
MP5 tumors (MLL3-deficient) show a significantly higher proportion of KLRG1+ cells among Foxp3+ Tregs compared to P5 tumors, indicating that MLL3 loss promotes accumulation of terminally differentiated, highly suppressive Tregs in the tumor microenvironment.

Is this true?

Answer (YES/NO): YES